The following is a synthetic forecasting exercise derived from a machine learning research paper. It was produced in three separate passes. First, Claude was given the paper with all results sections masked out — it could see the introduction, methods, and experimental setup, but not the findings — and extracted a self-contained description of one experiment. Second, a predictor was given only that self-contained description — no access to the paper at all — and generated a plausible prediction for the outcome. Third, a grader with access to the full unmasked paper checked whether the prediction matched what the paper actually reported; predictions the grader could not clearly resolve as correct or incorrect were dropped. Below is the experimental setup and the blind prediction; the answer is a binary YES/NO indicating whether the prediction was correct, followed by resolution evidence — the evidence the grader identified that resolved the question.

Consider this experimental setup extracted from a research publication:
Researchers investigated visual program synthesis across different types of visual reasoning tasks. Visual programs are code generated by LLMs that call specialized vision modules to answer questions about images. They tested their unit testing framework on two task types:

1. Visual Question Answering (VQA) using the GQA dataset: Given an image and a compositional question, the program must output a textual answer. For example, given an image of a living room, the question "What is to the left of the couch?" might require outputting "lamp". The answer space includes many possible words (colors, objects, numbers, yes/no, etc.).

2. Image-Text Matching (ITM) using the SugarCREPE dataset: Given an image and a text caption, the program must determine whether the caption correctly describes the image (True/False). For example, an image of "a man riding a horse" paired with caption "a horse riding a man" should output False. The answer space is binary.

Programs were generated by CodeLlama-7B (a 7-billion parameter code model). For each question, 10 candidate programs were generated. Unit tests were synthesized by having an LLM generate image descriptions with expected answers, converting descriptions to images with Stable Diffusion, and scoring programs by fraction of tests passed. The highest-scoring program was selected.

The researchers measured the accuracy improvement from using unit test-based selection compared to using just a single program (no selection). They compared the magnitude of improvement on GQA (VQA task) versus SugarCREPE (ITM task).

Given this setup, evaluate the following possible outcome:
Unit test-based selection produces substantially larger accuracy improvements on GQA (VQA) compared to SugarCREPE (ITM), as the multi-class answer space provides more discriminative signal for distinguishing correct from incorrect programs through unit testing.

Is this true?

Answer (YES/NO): NO